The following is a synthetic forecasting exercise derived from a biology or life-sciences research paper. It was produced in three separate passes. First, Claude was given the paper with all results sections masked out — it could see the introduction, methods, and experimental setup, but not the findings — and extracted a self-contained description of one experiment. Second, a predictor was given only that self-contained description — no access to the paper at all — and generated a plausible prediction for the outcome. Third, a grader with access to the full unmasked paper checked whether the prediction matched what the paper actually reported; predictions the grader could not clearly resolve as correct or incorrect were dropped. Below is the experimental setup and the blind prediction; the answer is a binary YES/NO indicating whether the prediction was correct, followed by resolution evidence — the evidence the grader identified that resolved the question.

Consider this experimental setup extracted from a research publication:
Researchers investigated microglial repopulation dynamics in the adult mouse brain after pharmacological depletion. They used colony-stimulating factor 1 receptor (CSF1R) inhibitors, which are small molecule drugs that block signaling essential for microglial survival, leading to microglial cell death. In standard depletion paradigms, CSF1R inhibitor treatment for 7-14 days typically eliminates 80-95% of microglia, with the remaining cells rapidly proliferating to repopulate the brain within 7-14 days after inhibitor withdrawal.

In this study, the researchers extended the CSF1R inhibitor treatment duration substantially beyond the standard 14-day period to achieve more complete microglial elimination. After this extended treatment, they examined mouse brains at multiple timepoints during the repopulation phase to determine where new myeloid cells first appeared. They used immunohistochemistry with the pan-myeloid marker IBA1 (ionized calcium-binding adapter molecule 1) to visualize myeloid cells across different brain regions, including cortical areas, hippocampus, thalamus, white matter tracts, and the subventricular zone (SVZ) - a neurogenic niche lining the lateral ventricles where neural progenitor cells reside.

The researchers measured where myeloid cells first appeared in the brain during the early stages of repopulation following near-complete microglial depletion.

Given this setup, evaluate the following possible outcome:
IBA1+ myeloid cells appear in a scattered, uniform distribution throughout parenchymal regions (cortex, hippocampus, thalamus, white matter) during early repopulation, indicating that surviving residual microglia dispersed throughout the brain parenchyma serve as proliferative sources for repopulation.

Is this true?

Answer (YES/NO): NO